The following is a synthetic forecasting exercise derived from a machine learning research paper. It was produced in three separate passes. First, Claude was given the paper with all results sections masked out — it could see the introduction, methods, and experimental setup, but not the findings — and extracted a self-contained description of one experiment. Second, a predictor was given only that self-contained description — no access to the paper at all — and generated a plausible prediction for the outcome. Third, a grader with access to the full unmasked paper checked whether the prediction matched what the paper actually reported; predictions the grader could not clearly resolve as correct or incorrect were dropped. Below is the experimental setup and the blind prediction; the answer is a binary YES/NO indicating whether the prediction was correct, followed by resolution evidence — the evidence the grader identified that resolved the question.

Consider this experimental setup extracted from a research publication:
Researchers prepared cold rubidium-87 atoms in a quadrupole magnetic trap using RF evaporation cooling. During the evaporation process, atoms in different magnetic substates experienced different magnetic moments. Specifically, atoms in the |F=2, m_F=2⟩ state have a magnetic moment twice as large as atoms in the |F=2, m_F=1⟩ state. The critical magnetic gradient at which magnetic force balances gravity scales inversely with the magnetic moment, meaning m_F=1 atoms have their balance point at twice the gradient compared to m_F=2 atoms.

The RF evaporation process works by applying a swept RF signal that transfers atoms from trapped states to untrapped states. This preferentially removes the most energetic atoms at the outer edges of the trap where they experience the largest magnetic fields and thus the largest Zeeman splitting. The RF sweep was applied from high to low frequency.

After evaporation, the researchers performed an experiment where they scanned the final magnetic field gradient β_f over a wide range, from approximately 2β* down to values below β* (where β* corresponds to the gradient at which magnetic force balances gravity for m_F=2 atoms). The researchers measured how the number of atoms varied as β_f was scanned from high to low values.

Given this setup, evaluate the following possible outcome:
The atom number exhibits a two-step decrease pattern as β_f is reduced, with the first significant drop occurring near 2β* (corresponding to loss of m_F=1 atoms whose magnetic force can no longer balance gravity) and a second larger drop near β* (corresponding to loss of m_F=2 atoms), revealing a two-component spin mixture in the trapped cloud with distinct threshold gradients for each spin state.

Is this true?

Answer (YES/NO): YES